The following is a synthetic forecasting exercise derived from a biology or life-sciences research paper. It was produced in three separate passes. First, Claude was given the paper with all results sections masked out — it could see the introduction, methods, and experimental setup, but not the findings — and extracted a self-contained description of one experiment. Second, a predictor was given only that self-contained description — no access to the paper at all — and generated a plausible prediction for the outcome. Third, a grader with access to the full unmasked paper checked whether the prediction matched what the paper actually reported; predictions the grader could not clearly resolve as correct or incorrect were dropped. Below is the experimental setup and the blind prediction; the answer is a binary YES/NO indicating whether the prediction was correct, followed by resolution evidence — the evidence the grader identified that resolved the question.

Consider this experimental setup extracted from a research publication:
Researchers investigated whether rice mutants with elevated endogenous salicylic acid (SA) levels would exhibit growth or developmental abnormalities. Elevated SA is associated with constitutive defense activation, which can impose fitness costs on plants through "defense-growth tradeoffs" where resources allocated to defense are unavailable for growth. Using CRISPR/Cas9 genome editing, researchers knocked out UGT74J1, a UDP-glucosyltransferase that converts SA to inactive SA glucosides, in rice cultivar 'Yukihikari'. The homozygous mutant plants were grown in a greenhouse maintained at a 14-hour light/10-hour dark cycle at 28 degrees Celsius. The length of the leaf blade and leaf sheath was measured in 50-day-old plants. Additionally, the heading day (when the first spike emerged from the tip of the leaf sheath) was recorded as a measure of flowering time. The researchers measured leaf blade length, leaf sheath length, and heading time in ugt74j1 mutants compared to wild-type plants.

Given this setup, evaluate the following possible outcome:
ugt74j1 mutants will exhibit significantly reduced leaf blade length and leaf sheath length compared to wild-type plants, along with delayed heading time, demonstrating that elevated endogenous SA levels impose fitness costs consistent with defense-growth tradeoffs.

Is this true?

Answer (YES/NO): YES